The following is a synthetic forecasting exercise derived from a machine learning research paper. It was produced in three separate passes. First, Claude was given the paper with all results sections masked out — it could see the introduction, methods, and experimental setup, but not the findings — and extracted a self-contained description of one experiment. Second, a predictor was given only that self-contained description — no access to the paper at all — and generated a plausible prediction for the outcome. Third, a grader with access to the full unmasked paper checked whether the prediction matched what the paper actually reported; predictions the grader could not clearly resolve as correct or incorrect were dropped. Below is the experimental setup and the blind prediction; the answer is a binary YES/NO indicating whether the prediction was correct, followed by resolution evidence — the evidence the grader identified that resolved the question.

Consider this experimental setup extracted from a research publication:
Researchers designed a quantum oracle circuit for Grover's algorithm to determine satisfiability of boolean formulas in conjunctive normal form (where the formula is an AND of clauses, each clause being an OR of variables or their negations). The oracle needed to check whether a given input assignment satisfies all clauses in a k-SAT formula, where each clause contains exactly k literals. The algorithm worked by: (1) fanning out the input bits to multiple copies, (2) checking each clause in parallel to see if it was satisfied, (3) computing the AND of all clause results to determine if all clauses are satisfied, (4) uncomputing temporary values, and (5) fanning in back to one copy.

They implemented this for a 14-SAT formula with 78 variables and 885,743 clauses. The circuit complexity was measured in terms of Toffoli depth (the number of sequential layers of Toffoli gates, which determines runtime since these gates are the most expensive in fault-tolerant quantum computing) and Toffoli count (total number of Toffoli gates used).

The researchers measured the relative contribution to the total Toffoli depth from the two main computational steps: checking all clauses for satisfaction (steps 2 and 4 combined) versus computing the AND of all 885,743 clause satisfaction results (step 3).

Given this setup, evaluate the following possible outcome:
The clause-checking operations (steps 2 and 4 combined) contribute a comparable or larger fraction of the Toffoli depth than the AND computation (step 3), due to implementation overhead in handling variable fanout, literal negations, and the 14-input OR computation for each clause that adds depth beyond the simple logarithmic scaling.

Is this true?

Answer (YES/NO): NO